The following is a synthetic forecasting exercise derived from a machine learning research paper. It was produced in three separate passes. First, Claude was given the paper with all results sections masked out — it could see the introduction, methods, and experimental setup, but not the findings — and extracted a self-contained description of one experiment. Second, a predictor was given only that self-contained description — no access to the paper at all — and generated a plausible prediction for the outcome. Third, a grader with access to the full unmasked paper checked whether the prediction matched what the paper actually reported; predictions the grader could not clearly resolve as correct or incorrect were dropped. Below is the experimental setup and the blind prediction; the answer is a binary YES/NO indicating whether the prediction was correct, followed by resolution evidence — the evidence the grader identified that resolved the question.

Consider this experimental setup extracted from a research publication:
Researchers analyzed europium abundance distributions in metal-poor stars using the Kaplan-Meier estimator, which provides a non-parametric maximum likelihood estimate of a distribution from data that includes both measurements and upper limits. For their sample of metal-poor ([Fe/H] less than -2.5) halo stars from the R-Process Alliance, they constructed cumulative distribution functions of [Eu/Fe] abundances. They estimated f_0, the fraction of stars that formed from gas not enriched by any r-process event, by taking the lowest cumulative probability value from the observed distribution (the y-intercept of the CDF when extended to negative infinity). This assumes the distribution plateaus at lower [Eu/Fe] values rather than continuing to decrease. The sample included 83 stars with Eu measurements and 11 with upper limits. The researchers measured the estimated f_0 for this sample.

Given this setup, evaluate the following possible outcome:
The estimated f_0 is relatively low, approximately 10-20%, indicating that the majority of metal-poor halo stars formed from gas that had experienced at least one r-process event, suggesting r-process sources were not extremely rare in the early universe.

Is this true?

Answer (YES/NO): NO